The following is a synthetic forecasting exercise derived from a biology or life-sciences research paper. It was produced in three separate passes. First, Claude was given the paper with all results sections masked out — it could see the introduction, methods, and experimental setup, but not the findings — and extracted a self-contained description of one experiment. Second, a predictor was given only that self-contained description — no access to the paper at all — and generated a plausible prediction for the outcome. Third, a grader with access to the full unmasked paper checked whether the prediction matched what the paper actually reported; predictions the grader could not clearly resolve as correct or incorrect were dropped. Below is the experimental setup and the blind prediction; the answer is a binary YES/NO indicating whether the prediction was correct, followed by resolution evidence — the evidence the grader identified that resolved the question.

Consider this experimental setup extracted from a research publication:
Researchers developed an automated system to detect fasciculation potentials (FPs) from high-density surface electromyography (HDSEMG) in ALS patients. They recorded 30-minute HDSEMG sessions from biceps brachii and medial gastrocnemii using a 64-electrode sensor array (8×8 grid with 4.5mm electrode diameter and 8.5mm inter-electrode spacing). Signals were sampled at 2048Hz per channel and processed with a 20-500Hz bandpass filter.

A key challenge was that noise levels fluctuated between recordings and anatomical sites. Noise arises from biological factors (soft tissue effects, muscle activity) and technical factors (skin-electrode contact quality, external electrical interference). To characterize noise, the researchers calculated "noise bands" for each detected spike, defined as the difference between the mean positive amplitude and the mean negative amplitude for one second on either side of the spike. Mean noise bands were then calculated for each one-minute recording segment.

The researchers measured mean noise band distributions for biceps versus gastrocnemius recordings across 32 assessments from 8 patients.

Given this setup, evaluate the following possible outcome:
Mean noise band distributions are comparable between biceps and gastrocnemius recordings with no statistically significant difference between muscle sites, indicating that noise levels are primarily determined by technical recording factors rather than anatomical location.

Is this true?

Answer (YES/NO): NO